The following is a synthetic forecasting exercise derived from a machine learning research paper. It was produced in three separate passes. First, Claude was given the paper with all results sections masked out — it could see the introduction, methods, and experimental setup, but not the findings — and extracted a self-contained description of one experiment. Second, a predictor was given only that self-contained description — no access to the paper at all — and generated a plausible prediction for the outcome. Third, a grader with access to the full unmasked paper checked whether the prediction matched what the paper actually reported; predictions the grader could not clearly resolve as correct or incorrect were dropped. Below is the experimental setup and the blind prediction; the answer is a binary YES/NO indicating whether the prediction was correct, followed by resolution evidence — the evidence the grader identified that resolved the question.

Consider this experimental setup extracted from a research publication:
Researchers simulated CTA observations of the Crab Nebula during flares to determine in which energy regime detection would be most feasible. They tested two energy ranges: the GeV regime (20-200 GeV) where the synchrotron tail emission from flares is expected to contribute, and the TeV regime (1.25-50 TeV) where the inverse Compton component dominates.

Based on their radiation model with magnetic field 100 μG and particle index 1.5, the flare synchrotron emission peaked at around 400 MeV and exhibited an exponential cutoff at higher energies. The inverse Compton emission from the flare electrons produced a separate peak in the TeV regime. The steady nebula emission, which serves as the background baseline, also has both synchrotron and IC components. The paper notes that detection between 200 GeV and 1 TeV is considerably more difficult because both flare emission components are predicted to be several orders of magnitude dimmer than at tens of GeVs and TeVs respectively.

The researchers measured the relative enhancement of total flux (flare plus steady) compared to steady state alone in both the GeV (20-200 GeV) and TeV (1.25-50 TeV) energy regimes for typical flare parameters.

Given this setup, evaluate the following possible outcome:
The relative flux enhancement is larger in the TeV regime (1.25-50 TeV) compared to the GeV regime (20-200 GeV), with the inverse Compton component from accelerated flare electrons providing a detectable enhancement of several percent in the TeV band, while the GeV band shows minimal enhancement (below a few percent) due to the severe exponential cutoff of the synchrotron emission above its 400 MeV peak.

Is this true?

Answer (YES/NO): NO